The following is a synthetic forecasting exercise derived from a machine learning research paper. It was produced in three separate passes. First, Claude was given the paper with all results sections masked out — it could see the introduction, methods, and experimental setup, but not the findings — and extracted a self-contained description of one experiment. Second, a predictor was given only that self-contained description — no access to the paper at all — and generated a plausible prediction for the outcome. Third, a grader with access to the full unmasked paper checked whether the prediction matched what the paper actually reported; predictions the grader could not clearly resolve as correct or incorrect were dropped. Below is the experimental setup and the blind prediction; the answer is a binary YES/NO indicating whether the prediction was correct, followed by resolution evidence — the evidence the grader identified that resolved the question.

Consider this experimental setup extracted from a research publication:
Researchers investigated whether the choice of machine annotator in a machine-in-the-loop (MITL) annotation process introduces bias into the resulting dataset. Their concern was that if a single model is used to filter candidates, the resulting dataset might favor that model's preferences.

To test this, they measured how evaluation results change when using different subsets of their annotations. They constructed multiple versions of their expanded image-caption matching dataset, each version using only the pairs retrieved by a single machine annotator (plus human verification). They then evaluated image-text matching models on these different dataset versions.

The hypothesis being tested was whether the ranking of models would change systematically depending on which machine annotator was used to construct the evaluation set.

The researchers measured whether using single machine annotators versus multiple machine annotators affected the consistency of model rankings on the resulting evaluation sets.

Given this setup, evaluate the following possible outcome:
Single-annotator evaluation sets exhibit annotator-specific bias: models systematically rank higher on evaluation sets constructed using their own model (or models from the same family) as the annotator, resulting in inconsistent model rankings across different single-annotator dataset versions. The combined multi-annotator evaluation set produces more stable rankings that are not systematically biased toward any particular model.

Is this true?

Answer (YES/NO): YES